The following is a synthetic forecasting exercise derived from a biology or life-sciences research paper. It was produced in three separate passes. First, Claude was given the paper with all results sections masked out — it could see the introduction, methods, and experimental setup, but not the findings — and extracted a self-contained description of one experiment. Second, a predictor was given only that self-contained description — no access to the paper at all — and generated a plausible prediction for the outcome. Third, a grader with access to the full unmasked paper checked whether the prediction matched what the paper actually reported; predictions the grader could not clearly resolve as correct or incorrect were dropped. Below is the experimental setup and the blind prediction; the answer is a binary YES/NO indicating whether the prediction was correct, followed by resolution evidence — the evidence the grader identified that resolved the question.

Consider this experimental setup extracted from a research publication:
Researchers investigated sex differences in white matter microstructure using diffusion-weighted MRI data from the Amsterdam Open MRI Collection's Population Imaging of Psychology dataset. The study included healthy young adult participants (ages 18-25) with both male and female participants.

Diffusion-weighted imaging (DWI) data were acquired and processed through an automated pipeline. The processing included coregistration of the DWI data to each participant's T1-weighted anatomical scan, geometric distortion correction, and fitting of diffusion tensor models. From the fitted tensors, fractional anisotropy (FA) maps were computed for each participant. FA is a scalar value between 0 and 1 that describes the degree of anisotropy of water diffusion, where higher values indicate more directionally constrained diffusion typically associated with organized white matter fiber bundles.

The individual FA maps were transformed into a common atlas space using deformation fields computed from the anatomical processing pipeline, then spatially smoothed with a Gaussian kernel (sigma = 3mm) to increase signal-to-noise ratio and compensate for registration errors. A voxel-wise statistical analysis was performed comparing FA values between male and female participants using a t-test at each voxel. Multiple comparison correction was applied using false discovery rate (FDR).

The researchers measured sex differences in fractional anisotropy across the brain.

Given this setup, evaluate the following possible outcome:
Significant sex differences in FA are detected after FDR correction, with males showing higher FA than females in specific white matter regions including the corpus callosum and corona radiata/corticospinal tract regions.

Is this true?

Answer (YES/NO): NO